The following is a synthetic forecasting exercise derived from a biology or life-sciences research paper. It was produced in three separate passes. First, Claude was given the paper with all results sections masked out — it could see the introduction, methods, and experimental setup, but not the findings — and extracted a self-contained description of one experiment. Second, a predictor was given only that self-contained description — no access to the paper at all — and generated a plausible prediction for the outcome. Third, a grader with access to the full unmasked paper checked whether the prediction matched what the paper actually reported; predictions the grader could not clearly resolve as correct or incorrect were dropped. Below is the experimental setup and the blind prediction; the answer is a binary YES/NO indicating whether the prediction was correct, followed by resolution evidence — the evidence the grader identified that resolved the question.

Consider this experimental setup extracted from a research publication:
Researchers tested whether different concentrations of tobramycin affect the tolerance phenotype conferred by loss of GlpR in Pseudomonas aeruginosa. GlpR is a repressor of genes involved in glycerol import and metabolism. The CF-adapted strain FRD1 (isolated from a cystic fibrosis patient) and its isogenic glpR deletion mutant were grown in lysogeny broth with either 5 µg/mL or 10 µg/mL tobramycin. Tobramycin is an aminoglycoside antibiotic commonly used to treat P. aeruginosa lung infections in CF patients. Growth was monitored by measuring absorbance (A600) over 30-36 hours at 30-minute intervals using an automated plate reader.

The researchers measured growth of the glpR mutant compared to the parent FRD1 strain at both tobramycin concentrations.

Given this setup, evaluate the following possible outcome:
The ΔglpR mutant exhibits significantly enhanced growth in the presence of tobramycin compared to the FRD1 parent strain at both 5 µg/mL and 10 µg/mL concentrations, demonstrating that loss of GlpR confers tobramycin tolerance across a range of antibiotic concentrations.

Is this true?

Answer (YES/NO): NO